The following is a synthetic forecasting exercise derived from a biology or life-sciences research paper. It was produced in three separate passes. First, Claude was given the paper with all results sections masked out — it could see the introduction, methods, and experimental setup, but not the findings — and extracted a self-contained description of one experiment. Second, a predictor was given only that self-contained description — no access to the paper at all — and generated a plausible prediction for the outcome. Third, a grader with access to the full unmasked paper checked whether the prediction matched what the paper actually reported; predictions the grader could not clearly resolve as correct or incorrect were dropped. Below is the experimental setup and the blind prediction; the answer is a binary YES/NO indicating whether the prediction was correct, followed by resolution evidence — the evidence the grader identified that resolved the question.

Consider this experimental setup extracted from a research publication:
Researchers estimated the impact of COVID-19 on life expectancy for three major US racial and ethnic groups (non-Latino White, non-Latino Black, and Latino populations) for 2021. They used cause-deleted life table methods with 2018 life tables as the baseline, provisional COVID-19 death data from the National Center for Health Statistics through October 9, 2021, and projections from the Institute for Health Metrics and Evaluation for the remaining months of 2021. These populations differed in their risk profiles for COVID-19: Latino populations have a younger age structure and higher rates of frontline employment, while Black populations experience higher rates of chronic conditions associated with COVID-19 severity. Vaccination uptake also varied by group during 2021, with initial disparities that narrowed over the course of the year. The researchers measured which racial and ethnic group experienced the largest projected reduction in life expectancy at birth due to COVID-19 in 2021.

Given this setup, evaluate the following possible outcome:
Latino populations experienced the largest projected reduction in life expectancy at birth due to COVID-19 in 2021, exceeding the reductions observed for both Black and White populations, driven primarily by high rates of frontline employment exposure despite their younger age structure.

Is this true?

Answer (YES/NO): YES